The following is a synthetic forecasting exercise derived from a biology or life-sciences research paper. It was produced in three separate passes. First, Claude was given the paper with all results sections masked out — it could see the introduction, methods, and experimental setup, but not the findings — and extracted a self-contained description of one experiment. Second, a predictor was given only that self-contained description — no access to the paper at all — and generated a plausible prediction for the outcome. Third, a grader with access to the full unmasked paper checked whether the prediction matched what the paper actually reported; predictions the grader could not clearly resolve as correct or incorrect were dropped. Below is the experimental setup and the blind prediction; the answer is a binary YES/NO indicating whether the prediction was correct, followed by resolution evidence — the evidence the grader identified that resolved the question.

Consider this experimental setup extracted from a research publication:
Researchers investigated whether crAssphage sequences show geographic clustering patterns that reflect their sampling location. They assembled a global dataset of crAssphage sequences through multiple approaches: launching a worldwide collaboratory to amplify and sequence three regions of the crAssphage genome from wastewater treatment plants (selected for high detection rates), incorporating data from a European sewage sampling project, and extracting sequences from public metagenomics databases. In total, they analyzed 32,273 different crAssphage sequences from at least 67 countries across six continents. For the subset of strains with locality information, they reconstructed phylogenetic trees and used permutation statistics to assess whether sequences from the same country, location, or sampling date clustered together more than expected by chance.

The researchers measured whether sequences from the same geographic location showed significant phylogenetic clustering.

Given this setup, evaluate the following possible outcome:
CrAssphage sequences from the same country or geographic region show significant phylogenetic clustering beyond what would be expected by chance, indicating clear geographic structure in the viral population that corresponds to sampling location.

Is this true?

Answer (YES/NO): YES